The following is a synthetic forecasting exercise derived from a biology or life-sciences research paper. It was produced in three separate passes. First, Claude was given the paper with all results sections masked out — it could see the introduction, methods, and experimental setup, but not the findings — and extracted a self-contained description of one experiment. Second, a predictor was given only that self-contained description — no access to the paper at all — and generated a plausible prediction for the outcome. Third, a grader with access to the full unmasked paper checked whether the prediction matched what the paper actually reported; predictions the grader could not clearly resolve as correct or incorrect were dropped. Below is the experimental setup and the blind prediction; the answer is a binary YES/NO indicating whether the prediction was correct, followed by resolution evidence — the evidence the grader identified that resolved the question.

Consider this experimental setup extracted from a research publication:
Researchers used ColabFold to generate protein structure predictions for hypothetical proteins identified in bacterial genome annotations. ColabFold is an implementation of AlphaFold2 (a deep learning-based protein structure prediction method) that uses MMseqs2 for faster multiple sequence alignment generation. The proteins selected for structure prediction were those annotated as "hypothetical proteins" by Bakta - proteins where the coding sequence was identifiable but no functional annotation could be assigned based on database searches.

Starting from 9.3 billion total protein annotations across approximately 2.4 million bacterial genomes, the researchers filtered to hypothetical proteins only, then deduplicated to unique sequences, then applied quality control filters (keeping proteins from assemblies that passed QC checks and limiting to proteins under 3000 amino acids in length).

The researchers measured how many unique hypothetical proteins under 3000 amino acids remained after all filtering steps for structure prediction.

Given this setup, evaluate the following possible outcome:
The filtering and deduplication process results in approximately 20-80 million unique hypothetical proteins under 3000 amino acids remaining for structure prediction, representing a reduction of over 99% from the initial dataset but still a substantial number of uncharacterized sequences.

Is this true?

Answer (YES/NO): NO